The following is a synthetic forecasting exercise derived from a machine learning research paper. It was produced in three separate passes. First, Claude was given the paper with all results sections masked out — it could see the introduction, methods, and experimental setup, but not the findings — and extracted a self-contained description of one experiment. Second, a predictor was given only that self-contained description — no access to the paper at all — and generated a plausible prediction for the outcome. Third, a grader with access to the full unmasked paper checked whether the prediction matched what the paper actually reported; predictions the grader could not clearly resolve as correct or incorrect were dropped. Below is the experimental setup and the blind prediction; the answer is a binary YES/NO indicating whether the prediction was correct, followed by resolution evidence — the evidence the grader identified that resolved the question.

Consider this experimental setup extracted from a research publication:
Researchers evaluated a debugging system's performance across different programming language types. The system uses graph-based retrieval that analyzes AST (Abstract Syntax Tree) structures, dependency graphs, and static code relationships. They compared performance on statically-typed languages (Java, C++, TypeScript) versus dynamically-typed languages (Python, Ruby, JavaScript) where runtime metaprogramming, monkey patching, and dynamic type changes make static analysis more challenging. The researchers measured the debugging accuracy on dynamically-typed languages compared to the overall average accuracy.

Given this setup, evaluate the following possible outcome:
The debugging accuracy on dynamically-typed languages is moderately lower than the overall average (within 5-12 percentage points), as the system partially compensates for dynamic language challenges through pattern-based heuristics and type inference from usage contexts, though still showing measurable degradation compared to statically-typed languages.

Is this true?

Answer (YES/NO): NO